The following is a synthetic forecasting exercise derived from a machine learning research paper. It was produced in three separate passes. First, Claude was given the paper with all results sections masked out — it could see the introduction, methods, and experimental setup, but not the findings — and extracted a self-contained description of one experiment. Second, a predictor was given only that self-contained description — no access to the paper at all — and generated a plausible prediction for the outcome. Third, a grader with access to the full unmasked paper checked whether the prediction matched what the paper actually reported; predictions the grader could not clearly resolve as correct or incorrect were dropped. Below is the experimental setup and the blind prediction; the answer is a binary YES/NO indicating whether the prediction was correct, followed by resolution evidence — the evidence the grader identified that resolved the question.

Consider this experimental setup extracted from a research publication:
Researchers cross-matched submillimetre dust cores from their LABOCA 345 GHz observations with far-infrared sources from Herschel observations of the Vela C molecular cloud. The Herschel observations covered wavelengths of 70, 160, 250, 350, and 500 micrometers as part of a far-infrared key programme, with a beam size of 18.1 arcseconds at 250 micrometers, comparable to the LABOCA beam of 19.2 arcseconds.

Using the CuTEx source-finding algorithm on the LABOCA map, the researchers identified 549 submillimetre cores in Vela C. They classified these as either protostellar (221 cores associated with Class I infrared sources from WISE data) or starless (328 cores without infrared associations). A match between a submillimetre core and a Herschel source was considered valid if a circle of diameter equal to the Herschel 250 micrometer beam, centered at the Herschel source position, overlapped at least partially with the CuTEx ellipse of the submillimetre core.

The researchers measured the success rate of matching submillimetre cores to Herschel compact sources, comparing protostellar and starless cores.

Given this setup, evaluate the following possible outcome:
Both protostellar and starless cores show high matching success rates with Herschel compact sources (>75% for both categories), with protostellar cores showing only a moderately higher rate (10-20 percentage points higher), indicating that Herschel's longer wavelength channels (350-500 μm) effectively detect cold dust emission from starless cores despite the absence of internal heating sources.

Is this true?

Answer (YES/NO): NO